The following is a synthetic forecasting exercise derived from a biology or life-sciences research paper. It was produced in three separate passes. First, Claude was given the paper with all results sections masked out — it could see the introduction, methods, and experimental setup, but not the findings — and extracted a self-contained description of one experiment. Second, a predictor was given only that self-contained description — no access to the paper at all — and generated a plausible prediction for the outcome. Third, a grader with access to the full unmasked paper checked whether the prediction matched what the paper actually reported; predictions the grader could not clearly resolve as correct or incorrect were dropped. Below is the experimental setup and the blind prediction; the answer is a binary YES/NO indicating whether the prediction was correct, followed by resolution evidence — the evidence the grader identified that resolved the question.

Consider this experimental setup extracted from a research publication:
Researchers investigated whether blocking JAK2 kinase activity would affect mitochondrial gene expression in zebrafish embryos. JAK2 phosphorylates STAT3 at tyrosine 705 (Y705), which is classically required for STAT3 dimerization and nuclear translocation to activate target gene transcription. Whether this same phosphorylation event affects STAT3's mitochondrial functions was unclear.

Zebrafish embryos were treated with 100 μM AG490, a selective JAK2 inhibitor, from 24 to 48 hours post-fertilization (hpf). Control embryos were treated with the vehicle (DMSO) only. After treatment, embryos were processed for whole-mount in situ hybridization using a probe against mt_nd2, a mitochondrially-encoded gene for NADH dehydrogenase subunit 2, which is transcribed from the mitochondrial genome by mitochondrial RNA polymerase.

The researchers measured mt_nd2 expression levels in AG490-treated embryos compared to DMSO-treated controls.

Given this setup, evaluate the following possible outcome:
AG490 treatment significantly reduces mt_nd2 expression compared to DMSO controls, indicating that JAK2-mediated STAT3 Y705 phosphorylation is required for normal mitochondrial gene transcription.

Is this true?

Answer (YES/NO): NO